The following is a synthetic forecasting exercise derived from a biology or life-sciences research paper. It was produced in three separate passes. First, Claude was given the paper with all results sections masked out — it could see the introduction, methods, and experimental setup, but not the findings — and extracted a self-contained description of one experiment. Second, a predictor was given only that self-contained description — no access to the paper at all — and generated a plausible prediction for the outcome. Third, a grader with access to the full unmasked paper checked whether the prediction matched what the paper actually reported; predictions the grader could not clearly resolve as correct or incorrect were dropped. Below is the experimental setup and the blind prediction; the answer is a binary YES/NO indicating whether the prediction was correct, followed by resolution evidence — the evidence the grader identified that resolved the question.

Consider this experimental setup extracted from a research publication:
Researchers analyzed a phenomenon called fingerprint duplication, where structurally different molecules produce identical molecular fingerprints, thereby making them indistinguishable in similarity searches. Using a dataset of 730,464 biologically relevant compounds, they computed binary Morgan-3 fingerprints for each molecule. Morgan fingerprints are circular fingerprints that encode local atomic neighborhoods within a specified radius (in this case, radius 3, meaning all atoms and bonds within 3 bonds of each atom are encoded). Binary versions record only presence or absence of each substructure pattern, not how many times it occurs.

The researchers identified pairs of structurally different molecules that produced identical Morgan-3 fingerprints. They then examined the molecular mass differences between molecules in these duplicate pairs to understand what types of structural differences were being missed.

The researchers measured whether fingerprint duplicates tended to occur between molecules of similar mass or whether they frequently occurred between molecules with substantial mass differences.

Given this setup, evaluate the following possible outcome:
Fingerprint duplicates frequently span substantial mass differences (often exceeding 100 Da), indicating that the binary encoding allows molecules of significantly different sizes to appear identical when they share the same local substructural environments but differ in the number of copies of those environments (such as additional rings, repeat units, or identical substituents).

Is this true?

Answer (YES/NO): YES